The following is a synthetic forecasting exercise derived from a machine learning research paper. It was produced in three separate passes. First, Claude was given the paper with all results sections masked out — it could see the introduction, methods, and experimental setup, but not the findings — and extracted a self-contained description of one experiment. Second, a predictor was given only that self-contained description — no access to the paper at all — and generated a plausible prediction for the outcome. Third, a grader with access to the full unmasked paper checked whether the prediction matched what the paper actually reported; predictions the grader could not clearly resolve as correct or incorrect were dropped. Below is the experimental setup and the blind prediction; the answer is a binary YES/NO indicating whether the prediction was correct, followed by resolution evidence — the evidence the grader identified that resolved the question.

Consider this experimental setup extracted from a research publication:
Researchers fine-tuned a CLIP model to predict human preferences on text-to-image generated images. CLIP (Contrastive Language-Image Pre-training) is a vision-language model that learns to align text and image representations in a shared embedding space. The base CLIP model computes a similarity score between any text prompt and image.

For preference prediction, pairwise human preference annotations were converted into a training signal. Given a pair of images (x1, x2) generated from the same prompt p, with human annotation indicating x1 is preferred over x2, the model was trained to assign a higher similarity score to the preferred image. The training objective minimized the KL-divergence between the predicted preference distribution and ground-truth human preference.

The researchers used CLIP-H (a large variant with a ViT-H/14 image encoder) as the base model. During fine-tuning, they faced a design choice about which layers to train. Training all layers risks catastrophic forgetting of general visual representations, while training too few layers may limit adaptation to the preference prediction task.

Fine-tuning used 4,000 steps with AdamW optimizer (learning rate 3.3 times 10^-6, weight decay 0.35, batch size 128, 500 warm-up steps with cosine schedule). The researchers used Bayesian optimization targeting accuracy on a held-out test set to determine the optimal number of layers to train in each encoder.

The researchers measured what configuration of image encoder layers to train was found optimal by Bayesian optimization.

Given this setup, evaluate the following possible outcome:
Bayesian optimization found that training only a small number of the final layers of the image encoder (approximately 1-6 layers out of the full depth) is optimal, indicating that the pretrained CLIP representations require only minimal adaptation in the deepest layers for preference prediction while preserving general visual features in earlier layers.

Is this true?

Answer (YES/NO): NO